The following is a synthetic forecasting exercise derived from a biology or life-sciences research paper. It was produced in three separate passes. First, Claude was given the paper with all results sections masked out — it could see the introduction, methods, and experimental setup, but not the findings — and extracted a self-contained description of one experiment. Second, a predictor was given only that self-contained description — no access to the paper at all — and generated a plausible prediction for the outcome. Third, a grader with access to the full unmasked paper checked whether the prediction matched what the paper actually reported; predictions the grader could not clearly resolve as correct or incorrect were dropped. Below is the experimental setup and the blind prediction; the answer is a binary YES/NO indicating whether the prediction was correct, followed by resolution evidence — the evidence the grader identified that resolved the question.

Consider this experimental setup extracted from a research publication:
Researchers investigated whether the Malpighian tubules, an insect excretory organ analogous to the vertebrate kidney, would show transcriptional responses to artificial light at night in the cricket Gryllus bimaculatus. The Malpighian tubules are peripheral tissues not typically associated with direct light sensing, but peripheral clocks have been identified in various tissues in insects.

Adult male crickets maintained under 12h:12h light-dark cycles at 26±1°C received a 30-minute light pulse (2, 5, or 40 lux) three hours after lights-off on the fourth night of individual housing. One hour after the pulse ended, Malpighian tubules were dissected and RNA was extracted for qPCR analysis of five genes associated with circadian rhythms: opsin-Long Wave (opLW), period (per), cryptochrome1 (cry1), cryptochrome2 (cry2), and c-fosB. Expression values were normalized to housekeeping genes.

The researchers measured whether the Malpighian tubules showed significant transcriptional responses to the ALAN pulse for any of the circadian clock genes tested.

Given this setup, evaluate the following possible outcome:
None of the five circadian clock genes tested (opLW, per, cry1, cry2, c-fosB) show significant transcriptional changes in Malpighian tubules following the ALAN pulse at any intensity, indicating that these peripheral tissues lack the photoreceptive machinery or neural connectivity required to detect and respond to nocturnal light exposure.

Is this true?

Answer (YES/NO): NO